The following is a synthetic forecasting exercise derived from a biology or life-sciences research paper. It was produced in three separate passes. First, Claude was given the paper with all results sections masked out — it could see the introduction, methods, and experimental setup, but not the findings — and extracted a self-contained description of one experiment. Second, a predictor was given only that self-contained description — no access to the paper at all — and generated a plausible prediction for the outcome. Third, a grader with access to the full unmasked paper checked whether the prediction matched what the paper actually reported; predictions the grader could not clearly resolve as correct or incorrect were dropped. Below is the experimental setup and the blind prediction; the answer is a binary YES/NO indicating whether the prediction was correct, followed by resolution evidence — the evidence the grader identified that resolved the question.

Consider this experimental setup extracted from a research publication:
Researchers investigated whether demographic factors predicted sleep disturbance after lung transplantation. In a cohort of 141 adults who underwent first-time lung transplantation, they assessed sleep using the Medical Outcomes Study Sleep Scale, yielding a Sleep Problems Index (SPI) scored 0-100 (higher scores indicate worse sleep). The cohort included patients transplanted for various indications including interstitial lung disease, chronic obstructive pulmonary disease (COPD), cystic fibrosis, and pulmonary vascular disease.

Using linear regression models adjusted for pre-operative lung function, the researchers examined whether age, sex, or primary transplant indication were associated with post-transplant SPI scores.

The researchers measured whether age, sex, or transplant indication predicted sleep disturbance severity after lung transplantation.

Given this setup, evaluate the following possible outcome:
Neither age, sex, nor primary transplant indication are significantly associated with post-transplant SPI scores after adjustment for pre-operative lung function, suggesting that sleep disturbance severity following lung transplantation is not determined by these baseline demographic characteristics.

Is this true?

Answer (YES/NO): YES